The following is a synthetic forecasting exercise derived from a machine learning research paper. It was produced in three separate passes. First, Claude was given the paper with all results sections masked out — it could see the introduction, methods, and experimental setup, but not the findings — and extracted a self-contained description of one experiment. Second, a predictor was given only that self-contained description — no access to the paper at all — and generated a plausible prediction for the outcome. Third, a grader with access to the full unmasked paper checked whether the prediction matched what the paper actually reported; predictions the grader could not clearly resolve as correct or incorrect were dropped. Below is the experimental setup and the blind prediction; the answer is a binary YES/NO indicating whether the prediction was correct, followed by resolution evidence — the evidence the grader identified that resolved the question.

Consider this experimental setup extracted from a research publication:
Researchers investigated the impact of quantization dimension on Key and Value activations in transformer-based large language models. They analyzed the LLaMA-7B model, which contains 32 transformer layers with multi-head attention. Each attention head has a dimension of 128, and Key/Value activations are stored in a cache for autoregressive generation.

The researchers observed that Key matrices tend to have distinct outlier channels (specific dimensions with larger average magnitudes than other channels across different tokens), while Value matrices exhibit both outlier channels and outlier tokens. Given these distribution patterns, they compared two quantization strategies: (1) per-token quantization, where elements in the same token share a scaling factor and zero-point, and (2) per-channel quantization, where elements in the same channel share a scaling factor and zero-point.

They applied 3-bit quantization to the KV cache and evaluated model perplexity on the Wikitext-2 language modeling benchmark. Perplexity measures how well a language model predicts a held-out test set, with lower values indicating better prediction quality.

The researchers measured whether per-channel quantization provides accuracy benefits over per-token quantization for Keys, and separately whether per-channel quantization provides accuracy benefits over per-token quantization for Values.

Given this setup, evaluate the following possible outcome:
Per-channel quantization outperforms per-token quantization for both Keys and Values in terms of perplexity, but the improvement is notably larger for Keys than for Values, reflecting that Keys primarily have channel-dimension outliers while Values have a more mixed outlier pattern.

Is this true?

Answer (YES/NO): NO